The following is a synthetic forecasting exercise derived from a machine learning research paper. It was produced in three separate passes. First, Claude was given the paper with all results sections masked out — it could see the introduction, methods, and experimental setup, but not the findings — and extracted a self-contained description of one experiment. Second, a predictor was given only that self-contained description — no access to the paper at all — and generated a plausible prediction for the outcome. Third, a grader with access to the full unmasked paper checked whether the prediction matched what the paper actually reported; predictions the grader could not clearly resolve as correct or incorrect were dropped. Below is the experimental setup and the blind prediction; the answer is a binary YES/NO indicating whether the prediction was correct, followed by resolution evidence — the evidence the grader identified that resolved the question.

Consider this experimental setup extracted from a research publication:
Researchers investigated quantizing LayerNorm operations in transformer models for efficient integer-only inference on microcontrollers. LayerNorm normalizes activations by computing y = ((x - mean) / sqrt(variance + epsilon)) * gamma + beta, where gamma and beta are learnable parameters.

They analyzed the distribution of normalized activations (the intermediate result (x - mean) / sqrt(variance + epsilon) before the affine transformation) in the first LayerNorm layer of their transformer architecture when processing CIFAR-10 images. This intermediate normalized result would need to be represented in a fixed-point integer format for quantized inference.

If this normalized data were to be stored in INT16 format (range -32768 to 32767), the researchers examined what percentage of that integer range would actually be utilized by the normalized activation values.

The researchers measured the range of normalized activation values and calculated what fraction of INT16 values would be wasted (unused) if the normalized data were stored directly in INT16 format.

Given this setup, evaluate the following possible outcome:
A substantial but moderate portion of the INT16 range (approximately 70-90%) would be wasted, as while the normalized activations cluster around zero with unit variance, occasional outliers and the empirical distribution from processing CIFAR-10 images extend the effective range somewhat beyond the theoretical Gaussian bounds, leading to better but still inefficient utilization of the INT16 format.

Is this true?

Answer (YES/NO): NO